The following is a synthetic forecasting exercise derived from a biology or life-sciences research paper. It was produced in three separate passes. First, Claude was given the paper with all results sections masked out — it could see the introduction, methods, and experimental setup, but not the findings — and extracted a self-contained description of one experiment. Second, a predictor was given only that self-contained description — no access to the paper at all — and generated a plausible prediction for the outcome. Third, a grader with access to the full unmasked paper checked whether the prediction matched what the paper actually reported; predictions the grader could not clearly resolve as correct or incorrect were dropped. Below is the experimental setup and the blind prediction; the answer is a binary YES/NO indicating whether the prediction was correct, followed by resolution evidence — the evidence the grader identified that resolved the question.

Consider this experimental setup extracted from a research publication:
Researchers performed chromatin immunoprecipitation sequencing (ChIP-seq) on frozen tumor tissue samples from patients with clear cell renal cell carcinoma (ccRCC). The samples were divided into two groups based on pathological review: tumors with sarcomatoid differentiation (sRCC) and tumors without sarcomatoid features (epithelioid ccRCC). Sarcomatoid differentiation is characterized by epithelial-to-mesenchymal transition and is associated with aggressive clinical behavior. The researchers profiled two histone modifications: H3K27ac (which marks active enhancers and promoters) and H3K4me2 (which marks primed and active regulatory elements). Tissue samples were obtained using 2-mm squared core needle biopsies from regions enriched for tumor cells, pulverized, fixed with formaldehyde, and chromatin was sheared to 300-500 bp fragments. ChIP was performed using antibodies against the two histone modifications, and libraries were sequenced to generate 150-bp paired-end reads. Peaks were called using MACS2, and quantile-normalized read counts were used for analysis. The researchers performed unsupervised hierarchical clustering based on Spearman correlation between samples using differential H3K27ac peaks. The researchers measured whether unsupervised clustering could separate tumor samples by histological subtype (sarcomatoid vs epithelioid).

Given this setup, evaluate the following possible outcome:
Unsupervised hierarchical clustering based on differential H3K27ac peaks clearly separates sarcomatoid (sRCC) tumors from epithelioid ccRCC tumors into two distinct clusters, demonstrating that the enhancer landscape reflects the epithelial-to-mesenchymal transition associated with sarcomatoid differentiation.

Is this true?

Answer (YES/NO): YES